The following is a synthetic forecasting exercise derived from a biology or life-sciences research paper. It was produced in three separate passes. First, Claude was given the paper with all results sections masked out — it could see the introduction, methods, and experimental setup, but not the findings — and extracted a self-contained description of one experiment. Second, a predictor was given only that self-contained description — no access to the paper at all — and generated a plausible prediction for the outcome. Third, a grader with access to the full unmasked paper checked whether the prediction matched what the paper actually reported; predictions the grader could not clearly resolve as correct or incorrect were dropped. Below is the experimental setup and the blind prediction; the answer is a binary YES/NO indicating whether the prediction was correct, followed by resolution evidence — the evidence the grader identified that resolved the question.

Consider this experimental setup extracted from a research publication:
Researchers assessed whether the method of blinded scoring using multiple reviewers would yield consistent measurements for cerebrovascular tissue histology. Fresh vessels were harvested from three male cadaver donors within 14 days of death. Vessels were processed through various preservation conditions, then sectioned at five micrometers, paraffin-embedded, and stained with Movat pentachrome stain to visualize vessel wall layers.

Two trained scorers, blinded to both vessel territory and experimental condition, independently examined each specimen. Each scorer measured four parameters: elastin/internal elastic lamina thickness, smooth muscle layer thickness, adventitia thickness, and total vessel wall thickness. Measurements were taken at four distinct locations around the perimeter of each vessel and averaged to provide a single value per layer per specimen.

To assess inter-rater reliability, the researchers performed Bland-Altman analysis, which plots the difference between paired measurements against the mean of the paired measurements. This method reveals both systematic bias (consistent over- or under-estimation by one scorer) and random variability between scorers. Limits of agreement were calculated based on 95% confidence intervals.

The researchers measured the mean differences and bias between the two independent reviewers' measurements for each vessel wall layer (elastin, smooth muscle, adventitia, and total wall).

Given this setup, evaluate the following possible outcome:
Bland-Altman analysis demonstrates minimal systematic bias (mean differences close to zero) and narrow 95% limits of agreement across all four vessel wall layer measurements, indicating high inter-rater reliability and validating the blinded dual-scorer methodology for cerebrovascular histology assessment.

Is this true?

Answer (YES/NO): NO